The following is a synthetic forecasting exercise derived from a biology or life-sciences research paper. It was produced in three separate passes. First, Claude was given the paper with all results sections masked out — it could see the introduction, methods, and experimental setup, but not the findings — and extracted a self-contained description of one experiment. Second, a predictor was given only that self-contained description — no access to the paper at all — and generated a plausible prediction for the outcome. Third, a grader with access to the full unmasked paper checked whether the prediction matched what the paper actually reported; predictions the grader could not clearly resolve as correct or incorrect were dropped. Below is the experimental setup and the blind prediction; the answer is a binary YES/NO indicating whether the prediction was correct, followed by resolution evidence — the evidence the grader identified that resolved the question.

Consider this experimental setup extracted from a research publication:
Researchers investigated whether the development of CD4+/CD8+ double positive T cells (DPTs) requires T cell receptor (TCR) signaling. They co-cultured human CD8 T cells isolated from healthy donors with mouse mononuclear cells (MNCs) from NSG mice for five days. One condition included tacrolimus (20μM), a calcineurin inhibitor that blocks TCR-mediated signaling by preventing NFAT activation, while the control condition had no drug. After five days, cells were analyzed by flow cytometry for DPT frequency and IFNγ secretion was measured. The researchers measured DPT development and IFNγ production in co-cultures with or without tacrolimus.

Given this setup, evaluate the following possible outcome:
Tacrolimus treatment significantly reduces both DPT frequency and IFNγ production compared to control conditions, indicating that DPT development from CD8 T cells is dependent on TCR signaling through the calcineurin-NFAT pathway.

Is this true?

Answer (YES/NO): YES